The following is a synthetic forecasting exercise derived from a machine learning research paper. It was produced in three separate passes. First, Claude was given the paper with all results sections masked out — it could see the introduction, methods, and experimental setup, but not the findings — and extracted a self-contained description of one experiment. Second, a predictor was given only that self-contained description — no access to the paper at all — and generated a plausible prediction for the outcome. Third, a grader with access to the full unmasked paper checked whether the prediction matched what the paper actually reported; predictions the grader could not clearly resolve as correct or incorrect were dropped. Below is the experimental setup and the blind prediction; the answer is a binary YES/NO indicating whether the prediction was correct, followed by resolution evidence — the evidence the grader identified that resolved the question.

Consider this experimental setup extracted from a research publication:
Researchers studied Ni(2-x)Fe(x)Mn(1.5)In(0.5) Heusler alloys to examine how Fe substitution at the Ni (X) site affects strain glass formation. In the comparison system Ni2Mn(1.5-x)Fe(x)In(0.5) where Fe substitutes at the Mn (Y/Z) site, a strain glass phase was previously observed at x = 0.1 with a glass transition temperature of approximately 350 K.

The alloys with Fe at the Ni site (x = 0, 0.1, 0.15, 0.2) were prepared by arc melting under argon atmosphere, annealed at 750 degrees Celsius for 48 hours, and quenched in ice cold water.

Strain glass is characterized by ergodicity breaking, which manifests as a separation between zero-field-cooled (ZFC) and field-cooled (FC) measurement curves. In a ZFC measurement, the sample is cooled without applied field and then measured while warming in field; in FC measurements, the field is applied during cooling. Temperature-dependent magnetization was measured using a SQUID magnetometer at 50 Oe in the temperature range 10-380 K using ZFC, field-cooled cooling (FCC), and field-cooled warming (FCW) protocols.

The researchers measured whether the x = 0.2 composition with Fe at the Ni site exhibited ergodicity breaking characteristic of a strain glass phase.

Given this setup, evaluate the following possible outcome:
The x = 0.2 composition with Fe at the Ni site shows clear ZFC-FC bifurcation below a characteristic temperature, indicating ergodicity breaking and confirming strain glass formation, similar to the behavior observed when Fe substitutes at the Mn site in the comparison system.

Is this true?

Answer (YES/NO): NO